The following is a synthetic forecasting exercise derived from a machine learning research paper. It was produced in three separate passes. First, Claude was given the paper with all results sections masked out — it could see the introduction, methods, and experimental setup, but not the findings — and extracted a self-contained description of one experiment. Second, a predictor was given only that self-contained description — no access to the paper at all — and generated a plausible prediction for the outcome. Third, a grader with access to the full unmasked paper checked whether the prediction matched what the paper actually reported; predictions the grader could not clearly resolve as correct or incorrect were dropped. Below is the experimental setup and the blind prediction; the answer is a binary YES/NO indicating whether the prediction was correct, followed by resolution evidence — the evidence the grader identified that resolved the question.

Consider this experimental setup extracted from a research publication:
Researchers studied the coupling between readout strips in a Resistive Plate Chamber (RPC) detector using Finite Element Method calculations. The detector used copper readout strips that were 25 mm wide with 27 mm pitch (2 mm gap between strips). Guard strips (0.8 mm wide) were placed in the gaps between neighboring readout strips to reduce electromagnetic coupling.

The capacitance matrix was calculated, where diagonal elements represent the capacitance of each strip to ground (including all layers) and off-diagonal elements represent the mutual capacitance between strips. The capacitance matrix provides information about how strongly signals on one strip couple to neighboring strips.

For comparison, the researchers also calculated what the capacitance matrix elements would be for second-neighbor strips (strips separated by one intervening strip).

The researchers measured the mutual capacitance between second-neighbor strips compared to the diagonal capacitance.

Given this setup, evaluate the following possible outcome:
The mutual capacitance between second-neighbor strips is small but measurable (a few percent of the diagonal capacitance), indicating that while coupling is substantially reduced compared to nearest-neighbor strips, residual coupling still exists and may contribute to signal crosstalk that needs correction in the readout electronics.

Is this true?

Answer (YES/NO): NO